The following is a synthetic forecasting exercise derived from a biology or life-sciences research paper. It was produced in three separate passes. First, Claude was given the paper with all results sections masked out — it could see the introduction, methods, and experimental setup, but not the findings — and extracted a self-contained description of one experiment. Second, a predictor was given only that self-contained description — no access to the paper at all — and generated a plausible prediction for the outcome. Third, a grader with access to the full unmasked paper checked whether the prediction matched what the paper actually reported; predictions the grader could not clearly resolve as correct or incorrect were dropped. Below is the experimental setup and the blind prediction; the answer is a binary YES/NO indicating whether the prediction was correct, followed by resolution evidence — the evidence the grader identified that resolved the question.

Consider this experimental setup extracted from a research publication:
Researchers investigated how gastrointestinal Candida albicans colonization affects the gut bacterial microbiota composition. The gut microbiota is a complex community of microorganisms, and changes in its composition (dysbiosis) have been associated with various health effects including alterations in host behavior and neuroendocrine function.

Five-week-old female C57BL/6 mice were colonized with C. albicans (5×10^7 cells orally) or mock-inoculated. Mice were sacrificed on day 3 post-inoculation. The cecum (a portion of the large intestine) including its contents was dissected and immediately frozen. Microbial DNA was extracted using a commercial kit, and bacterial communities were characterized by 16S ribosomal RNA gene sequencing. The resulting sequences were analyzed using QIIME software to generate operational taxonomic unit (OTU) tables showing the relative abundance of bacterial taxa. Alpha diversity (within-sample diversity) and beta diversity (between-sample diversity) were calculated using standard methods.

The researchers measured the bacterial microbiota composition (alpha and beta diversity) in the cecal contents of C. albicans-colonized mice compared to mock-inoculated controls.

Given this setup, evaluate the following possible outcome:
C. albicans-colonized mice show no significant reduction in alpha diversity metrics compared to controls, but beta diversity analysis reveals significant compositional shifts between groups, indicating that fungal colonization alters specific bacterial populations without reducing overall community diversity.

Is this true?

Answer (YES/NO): NO